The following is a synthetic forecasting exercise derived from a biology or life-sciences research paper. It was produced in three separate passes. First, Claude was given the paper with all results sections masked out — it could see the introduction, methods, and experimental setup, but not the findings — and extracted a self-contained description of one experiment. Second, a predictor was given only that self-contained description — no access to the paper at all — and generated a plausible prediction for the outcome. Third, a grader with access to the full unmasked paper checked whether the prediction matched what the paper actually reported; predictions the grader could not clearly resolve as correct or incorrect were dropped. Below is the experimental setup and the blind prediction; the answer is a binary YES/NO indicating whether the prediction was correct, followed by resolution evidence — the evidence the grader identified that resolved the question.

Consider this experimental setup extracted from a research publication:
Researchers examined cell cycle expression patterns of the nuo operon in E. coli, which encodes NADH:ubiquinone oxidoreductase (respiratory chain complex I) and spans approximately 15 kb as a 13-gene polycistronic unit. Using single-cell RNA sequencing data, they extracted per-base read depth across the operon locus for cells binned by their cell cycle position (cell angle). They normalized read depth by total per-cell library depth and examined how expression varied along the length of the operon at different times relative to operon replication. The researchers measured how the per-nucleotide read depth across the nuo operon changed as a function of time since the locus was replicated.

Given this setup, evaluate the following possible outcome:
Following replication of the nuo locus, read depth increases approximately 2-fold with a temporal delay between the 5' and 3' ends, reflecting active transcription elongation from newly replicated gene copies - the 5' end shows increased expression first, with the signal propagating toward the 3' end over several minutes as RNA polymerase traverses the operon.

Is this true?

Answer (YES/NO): NO